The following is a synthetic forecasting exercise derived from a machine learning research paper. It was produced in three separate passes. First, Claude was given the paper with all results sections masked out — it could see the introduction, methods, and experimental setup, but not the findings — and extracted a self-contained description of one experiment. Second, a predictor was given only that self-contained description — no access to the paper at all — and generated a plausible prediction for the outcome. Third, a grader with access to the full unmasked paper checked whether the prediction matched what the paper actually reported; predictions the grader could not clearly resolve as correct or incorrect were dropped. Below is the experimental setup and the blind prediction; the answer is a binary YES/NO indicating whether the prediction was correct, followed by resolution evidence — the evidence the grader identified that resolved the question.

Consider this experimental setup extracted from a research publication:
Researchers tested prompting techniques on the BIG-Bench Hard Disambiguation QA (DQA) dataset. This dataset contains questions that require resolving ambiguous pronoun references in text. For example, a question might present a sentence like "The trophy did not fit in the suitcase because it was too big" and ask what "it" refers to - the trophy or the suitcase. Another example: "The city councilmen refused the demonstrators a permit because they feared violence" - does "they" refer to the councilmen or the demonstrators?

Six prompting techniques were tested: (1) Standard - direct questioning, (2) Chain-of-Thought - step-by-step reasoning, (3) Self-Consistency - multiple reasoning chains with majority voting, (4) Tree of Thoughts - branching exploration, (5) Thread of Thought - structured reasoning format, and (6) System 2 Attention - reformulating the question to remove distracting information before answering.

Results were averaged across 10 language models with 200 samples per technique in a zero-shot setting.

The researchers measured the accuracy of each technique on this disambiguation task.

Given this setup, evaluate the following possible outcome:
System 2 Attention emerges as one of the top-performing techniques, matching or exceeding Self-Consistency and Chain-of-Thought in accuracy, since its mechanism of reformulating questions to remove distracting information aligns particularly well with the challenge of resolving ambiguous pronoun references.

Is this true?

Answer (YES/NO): NO